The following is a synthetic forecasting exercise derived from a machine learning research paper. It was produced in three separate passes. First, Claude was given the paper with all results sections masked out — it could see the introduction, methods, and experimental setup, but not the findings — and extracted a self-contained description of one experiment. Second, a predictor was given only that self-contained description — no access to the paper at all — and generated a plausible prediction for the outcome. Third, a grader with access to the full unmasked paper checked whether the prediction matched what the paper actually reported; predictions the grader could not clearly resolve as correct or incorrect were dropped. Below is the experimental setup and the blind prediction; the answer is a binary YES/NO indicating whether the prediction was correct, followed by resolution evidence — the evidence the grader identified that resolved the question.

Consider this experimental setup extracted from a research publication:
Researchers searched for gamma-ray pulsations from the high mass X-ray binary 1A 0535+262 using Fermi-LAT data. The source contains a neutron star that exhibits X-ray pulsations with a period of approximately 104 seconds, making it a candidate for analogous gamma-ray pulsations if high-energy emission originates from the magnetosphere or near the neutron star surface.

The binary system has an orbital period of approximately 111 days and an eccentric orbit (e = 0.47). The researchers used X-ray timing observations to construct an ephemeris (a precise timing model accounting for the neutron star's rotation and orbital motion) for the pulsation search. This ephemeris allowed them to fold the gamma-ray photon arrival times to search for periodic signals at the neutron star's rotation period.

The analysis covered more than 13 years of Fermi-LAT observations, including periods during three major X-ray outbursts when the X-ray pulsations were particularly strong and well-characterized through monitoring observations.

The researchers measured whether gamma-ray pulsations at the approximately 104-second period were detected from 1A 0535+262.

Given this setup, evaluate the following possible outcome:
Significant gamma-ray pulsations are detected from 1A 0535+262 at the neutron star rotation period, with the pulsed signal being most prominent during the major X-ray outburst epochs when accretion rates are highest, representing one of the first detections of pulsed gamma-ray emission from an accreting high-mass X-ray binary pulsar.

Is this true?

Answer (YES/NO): NO